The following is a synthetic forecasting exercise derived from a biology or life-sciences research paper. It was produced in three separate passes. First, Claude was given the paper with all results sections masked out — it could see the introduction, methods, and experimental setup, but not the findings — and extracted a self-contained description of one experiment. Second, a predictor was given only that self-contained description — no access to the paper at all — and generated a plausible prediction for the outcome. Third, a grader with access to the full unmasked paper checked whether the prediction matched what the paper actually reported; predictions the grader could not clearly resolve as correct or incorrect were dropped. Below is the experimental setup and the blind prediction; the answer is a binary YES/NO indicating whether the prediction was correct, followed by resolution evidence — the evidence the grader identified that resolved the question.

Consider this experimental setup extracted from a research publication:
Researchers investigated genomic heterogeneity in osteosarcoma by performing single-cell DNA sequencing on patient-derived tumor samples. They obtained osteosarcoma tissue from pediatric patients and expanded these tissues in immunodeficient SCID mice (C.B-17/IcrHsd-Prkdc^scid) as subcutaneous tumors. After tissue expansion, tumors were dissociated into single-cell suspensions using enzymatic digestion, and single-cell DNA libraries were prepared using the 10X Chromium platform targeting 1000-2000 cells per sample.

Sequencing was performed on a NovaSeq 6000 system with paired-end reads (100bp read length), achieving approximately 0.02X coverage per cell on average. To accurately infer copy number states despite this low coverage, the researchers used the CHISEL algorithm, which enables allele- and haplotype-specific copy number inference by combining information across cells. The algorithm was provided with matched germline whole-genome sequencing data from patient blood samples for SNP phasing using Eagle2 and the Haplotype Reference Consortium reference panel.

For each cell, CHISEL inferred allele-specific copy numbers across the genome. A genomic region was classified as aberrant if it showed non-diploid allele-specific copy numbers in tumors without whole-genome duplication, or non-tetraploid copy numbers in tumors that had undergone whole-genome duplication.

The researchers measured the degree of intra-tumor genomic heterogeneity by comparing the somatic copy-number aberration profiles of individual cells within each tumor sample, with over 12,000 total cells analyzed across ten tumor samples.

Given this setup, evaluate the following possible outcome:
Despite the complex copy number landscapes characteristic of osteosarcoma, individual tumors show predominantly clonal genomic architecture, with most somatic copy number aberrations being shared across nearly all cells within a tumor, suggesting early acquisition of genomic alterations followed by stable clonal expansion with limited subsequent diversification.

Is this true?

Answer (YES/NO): YES